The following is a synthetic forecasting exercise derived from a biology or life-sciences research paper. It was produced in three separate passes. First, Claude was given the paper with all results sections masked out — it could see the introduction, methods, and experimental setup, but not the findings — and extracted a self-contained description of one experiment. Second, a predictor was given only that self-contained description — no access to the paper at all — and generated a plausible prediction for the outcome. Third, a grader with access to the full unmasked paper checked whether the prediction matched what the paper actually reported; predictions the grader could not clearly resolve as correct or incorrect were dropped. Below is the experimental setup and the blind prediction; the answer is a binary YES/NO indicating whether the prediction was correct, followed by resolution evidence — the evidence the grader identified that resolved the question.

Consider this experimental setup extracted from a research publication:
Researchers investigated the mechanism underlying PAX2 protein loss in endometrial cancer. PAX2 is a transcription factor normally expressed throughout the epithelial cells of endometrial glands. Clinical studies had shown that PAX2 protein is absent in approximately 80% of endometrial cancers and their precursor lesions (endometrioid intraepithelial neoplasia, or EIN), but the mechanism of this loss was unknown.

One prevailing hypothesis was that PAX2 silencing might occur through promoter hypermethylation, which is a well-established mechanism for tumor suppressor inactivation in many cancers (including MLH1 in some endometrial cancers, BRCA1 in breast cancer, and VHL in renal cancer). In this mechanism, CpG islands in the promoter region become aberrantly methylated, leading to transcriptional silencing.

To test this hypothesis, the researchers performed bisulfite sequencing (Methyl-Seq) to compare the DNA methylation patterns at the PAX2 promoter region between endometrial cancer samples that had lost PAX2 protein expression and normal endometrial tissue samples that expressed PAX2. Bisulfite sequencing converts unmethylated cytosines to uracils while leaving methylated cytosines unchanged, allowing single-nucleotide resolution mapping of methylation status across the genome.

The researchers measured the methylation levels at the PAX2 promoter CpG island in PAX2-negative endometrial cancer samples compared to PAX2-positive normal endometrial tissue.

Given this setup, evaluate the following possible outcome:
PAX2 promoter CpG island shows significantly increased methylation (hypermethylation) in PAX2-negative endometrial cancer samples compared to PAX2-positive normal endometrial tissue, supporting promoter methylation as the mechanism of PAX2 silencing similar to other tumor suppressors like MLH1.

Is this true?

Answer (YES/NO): NO